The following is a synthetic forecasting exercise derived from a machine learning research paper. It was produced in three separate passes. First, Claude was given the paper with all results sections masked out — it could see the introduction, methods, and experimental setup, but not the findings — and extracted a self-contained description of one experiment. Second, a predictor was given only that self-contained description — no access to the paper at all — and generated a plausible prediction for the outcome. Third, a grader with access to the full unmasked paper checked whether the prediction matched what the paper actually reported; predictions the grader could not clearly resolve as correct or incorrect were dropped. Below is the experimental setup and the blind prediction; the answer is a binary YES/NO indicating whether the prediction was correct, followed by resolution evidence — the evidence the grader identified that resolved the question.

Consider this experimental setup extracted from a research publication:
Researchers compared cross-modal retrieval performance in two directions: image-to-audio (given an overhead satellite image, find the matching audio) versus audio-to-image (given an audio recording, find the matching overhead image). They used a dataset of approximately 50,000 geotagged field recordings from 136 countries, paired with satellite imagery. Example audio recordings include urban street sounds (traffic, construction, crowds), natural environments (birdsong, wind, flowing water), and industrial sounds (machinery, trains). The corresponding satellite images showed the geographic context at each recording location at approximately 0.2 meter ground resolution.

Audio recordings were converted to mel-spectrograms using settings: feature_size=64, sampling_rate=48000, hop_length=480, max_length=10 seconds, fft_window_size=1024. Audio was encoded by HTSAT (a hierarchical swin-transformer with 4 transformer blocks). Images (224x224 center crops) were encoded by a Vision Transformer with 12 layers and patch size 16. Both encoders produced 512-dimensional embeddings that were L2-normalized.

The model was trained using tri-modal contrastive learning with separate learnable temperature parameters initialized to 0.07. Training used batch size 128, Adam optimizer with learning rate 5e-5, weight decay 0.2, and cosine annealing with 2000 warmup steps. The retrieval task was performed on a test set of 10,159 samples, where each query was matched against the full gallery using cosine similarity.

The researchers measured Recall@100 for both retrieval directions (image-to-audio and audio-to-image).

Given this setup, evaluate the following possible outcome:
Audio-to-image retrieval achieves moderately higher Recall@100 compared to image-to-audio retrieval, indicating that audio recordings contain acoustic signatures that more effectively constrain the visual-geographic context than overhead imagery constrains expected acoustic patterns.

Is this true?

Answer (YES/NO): NO